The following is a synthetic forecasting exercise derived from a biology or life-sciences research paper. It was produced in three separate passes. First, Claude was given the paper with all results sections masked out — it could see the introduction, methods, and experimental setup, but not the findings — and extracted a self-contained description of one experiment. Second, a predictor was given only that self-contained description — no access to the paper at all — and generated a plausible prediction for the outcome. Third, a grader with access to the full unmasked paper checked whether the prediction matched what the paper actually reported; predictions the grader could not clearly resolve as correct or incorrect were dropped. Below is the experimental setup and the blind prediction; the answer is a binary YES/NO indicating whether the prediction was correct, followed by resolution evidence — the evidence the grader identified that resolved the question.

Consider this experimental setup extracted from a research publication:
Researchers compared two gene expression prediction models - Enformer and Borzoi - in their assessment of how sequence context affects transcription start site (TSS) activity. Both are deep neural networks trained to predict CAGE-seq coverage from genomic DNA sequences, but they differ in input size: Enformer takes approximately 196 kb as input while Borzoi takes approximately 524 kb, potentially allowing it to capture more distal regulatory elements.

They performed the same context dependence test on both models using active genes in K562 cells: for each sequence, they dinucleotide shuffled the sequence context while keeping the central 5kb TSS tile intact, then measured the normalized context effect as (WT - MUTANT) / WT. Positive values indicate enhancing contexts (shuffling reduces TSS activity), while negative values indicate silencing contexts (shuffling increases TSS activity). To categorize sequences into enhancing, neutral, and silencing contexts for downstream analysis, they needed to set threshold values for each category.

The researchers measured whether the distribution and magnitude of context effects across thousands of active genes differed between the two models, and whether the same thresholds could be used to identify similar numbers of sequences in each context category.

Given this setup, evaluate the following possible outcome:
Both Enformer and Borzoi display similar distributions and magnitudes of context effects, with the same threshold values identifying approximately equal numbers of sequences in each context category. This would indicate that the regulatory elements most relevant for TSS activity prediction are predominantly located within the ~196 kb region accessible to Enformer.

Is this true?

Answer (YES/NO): NO